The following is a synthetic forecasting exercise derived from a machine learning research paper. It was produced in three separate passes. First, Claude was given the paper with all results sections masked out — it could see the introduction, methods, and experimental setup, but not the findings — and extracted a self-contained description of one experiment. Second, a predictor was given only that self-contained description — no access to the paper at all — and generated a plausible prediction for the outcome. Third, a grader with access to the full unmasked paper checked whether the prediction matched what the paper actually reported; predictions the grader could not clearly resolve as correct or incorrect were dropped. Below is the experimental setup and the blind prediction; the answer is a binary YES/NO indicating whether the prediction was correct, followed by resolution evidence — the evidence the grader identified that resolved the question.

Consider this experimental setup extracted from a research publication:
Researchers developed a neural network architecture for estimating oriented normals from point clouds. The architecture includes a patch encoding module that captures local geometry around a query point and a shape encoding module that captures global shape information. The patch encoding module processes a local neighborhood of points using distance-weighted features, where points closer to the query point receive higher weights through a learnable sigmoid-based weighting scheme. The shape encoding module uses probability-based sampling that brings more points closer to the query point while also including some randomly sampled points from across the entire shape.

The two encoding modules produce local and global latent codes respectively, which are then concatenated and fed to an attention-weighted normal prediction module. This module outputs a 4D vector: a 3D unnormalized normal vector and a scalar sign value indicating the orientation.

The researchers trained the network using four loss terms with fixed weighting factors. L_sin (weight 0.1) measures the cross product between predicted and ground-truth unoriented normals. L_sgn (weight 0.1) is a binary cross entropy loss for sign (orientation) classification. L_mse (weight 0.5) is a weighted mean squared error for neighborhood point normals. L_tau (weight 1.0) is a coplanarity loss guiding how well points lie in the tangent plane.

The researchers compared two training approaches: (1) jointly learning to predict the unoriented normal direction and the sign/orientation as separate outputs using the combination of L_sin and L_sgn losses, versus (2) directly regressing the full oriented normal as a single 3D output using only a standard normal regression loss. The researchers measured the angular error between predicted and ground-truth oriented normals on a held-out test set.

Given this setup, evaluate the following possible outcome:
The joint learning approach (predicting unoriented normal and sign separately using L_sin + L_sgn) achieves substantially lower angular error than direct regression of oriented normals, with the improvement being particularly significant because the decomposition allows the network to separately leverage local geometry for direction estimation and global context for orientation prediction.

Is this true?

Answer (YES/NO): YES